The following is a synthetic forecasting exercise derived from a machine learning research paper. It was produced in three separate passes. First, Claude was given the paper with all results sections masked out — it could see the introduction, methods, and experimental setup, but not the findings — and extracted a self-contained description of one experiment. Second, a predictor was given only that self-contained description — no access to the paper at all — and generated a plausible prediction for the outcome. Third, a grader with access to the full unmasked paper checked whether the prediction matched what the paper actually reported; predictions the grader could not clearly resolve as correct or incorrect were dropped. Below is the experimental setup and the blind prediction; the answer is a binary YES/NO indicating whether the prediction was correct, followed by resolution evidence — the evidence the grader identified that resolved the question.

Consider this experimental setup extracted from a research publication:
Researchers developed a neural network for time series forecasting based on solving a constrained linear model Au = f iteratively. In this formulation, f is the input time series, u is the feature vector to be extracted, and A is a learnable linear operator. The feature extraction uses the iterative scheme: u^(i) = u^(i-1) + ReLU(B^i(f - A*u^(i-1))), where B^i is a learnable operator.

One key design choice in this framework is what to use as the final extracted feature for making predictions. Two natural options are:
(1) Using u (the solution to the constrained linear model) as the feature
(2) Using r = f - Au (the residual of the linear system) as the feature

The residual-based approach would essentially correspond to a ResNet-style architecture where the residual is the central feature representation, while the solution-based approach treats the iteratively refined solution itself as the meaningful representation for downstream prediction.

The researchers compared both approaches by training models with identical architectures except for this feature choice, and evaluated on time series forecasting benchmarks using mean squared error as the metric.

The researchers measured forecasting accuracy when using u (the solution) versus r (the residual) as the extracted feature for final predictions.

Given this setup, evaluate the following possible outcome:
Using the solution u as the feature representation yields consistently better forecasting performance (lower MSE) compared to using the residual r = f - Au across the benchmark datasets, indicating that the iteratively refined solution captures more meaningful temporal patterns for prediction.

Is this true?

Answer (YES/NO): YES